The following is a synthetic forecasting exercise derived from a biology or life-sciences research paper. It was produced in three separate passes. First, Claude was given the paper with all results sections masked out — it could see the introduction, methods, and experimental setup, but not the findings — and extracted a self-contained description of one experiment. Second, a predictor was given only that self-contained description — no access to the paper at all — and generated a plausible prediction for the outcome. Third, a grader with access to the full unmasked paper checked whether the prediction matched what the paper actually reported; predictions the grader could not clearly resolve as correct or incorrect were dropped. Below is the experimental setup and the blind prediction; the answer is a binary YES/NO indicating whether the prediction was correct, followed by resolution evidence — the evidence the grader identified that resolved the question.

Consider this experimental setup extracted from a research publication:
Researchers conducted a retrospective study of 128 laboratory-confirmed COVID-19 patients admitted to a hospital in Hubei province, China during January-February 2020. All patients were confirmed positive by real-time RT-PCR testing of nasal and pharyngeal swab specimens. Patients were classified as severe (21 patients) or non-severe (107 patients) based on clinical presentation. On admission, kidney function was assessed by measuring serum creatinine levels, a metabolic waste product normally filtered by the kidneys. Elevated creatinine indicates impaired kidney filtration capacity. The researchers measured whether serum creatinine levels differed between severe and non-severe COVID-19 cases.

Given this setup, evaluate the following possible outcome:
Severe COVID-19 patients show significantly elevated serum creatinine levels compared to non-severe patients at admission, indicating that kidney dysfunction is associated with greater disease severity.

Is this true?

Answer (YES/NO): NO